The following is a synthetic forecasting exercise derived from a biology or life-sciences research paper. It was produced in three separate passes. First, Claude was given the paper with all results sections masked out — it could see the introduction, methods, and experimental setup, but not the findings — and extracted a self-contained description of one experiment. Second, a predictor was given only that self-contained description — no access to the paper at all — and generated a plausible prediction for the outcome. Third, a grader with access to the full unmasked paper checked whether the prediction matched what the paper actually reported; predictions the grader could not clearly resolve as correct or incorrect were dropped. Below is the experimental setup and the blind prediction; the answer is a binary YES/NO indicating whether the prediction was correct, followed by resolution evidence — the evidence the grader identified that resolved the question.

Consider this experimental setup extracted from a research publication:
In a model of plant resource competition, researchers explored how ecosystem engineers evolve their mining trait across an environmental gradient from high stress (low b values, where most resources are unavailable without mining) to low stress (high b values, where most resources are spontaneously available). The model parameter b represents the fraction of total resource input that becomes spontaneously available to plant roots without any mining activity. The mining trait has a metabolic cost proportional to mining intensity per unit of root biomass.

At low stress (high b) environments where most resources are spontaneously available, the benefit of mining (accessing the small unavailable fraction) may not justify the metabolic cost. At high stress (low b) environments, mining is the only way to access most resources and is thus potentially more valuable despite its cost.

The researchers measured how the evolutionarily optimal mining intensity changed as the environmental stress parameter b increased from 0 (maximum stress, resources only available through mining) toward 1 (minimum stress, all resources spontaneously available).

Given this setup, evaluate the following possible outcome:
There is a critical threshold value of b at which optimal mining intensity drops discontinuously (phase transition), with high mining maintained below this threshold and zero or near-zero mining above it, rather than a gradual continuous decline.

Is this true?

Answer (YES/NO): NO